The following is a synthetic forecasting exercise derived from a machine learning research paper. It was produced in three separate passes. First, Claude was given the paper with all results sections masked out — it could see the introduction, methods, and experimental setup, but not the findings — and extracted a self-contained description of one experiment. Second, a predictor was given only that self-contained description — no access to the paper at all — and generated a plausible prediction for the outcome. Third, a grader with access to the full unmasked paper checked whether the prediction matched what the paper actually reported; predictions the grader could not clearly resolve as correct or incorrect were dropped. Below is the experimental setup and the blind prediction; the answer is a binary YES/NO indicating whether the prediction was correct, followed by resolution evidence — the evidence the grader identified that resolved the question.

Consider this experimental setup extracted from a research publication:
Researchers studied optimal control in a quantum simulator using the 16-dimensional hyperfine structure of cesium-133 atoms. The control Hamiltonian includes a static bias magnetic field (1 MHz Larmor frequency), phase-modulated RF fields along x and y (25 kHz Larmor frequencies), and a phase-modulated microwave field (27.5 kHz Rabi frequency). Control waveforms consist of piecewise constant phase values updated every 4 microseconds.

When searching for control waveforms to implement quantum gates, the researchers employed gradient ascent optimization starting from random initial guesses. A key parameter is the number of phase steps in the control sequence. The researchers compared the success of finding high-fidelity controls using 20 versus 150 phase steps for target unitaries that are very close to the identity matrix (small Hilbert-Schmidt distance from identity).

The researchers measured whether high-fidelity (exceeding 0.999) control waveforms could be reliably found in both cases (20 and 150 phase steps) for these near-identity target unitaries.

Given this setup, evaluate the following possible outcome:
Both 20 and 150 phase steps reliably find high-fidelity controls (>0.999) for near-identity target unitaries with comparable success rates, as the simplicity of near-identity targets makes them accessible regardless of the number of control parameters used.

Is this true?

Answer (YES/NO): NO